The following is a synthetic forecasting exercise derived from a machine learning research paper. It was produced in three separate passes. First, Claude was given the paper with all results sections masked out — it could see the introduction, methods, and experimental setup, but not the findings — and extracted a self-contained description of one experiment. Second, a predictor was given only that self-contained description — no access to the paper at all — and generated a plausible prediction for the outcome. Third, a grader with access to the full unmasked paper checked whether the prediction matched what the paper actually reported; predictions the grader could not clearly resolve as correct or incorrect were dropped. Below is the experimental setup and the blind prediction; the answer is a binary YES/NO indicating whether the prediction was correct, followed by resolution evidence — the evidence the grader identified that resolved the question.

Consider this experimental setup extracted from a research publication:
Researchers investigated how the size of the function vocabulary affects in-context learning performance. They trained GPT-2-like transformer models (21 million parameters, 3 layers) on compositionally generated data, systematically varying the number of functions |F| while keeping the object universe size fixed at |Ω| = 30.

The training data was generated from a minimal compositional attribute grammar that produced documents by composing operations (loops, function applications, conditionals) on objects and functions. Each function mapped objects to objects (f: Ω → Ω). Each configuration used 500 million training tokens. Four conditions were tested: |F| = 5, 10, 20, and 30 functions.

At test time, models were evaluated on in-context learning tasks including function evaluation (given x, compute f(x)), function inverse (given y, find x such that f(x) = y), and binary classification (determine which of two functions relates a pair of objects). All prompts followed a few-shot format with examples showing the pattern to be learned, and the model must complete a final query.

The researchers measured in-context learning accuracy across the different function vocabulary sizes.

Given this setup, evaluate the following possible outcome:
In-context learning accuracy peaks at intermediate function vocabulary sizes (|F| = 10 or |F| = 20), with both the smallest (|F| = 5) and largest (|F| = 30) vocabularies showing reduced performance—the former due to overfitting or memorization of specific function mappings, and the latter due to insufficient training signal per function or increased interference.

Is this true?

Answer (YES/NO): NO